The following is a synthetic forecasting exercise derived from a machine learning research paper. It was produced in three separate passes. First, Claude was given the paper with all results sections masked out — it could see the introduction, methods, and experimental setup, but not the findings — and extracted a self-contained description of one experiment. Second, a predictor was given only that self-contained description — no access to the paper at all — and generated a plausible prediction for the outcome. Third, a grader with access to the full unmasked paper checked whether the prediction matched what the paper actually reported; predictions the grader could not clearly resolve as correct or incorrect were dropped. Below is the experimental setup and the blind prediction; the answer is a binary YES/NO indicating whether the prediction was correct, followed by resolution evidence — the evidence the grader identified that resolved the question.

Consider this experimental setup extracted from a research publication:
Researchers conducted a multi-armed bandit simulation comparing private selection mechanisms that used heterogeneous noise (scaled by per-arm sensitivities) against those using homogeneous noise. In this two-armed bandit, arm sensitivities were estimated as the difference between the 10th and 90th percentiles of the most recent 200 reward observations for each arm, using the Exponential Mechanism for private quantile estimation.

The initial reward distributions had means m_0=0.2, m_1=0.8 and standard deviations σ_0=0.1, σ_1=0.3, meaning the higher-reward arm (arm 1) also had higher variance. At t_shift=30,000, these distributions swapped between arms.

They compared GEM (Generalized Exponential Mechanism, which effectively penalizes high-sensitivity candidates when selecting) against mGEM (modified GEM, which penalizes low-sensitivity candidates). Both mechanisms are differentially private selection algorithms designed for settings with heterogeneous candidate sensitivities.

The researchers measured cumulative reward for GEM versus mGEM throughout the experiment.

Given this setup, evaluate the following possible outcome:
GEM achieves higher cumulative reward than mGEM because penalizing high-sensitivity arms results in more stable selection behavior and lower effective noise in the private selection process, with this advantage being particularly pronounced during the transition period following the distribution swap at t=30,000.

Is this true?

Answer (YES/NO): NO